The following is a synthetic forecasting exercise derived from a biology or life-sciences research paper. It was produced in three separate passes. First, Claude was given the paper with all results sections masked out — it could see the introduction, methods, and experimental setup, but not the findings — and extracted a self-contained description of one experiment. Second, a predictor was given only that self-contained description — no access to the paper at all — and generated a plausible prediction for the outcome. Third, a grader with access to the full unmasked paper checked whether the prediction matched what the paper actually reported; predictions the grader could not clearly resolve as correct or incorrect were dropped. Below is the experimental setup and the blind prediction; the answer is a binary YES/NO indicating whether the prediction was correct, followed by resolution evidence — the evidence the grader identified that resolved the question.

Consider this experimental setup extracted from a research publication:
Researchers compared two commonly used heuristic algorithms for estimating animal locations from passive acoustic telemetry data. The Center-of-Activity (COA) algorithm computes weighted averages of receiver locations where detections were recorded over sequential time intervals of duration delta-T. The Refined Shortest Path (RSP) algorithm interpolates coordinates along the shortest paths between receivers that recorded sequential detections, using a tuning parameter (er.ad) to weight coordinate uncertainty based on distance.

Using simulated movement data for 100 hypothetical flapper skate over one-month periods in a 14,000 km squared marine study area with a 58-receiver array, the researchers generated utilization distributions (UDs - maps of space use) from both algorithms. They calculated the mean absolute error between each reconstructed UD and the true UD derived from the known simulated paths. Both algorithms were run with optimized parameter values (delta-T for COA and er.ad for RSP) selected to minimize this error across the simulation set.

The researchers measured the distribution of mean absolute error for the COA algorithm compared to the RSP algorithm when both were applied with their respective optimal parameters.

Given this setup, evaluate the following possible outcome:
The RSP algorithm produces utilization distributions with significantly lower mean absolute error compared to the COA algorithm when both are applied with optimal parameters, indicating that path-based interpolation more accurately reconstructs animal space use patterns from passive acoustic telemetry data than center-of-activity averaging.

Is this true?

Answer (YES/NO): NO